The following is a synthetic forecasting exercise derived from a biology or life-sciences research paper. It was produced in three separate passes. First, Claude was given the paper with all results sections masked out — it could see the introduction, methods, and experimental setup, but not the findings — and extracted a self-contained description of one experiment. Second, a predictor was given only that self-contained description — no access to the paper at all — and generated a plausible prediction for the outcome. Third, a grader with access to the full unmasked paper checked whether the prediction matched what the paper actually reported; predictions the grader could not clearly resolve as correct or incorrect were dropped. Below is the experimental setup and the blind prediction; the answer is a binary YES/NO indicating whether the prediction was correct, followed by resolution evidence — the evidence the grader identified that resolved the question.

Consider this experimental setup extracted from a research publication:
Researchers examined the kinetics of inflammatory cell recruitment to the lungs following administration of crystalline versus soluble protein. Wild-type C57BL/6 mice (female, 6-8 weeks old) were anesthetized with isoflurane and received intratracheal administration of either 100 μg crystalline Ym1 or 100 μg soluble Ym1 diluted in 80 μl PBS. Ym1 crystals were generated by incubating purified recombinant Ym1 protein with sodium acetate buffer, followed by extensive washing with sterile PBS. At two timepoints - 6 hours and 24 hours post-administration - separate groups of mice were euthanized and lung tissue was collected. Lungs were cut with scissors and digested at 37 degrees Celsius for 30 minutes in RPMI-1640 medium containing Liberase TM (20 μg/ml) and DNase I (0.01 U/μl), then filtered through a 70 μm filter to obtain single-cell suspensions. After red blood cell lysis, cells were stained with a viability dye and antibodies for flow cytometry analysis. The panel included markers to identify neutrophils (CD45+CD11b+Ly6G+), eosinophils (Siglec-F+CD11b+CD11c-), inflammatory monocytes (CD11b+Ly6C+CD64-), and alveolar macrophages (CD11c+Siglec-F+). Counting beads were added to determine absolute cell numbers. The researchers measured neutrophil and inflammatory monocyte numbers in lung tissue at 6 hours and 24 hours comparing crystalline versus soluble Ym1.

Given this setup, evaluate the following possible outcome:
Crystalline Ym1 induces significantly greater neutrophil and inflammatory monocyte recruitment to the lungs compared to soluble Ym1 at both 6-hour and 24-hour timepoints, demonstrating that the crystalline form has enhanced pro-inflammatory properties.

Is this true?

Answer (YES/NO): NO